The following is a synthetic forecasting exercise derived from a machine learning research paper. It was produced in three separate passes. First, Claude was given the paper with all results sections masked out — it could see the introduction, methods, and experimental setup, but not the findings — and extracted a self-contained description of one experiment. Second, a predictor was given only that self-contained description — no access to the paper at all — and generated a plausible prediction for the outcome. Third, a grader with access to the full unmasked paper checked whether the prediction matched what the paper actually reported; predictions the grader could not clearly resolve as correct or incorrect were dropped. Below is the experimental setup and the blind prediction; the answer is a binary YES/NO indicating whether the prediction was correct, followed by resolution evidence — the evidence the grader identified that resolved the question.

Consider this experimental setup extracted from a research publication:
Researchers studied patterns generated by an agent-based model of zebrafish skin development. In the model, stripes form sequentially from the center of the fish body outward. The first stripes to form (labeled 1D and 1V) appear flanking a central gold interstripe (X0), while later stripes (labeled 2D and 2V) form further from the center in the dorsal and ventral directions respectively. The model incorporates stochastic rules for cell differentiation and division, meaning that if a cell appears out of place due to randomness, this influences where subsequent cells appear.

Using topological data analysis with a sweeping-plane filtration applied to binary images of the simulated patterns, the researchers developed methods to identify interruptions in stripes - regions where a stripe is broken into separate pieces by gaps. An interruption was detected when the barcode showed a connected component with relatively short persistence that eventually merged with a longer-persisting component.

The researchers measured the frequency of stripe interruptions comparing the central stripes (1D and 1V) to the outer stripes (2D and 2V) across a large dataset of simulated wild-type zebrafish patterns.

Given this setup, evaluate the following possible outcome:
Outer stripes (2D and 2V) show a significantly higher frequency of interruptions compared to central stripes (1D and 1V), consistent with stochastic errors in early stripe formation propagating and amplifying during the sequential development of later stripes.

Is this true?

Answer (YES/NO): YES